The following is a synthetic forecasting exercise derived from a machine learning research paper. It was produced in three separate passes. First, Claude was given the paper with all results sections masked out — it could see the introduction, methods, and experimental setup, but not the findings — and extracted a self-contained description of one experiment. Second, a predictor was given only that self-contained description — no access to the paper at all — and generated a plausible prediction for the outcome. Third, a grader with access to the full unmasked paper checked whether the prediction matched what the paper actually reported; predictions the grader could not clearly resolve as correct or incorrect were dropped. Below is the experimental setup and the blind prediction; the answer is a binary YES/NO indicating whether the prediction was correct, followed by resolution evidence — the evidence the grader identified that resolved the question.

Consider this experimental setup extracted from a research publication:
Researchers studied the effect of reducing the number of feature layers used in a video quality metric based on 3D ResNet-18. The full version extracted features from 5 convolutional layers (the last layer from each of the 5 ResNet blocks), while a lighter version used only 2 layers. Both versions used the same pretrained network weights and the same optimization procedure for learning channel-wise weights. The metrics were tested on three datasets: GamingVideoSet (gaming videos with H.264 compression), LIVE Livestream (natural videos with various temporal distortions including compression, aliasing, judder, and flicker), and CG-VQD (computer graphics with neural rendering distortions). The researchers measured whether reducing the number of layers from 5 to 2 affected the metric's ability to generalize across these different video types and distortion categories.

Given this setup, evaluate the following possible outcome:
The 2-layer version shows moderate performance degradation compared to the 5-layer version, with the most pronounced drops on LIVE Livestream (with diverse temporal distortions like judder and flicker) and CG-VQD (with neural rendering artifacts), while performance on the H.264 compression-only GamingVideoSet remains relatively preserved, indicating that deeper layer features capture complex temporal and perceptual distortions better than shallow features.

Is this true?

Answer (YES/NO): NO